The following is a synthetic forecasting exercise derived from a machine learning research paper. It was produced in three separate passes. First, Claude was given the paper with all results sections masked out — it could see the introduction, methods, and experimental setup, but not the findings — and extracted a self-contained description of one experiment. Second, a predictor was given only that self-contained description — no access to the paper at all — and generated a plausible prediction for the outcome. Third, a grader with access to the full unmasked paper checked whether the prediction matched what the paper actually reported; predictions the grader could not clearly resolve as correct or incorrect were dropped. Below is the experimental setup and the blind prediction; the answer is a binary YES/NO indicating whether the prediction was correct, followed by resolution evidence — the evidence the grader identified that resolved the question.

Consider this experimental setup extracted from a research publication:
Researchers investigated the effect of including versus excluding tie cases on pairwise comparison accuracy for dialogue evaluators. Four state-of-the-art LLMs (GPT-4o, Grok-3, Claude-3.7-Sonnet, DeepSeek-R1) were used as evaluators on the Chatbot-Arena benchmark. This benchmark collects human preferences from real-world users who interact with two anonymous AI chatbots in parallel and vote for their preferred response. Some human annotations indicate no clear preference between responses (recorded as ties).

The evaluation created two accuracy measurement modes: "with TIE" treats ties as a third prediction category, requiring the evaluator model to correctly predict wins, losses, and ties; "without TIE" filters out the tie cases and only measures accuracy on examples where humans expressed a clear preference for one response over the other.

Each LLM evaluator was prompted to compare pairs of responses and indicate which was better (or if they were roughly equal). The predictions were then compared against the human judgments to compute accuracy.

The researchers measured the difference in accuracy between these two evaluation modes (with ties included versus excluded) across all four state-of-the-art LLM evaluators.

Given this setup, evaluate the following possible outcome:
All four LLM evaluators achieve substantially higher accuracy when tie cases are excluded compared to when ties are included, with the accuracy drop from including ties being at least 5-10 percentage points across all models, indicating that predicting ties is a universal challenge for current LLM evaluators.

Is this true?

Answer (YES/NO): YES